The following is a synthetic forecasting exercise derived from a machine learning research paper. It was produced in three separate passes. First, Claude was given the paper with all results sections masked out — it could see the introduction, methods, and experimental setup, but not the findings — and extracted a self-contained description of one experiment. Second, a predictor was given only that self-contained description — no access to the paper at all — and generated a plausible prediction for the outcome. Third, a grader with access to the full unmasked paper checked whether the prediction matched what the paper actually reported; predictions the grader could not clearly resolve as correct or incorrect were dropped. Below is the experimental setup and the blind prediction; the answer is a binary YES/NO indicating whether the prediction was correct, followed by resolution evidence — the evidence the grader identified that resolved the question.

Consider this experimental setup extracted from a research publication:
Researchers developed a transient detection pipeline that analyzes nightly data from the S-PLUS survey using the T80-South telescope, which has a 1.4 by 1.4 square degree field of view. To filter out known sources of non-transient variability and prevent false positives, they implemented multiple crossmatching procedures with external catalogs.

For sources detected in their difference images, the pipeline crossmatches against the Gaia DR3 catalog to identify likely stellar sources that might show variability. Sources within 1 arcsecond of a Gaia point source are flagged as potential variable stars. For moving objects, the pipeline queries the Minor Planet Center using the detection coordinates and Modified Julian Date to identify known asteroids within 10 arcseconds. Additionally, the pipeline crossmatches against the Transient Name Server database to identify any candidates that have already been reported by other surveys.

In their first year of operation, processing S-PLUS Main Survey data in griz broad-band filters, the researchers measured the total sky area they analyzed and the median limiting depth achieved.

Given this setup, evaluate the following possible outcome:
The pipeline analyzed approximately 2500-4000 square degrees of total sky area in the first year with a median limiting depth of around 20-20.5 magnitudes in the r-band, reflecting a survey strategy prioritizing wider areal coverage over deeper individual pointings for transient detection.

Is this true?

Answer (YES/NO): NO